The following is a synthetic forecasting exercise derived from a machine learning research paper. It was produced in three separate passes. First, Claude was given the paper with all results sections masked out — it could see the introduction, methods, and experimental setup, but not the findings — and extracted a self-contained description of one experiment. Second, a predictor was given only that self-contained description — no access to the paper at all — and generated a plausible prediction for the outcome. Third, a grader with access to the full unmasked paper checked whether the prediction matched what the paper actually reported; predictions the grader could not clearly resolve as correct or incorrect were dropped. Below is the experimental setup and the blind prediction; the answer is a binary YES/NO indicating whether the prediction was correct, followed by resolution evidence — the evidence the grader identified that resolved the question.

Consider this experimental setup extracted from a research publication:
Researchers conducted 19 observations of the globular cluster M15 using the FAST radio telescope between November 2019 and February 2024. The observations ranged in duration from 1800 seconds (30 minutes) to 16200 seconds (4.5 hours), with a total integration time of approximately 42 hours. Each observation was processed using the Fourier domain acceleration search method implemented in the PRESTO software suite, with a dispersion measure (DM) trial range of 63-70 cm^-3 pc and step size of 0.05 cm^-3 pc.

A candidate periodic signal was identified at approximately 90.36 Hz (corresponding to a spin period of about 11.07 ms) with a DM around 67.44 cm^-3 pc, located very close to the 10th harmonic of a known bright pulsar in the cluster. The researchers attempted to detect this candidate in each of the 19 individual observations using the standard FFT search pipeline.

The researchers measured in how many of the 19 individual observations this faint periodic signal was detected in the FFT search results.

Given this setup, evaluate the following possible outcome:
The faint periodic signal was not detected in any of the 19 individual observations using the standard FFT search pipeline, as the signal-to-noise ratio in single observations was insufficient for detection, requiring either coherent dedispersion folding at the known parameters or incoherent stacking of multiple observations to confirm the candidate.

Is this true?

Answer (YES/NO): NO